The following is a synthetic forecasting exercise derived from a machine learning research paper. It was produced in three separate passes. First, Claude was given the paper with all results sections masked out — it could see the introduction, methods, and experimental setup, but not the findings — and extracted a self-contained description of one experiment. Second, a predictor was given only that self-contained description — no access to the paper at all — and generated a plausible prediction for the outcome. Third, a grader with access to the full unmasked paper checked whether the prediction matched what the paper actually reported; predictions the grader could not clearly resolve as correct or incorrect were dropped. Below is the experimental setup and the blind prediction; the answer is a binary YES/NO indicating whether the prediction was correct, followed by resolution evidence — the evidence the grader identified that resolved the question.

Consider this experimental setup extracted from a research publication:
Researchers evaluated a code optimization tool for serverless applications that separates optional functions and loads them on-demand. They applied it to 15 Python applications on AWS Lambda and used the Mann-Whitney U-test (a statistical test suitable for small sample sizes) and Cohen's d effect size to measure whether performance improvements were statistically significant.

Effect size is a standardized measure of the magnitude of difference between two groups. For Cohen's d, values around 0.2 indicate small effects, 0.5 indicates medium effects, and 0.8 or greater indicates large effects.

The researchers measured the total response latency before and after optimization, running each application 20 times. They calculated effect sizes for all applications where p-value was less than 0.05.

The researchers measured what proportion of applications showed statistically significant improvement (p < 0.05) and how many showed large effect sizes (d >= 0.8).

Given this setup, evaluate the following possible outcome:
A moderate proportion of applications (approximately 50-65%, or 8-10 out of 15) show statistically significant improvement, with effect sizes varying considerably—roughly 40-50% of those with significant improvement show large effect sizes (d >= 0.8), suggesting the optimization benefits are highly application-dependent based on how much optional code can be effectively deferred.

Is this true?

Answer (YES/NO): NO